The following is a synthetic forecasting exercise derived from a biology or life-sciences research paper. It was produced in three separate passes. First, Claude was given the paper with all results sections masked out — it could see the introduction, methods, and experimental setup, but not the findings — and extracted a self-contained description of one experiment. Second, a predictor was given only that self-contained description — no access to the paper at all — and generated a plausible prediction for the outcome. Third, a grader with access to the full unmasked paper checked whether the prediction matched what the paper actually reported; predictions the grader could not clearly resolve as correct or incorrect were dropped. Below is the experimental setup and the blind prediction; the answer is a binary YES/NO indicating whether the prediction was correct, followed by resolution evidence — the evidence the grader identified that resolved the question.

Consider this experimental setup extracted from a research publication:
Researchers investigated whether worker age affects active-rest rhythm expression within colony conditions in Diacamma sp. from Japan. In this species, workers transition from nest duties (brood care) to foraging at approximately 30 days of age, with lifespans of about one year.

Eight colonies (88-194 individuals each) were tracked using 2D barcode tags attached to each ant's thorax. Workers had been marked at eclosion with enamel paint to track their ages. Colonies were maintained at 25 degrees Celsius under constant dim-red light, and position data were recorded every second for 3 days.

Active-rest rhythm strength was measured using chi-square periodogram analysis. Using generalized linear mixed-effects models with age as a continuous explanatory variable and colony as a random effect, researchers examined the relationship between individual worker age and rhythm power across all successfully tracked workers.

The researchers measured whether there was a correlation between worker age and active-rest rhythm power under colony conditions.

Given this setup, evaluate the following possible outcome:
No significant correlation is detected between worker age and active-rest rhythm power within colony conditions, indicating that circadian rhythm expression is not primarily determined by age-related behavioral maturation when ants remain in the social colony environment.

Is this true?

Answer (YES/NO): NO